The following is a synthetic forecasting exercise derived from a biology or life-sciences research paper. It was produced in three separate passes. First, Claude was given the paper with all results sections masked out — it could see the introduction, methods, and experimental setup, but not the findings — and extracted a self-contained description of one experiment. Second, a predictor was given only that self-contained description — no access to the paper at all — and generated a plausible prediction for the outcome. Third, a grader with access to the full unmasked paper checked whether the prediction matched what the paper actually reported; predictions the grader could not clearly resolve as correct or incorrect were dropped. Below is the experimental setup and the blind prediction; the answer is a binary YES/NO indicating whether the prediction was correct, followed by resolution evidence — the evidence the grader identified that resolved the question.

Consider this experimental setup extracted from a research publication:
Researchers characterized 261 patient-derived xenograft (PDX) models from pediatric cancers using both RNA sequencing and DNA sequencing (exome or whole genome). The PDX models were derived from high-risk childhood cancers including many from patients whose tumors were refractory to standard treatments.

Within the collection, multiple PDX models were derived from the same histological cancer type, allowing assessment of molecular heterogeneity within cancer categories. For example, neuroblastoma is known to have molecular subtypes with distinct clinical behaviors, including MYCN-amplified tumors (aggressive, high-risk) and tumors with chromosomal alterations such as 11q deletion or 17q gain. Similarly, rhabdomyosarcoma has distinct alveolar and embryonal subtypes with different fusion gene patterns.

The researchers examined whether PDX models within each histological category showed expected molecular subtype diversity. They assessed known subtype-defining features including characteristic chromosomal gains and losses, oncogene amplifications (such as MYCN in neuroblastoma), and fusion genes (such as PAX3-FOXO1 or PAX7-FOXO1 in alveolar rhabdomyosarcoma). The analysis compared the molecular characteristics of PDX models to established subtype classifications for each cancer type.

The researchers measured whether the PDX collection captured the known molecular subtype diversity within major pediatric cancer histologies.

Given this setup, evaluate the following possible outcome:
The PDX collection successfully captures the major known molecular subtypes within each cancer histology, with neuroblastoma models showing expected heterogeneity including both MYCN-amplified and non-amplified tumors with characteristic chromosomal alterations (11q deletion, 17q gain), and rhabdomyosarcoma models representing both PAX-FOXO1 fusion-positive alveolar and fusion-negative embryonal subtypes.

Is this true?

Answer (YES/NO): YES